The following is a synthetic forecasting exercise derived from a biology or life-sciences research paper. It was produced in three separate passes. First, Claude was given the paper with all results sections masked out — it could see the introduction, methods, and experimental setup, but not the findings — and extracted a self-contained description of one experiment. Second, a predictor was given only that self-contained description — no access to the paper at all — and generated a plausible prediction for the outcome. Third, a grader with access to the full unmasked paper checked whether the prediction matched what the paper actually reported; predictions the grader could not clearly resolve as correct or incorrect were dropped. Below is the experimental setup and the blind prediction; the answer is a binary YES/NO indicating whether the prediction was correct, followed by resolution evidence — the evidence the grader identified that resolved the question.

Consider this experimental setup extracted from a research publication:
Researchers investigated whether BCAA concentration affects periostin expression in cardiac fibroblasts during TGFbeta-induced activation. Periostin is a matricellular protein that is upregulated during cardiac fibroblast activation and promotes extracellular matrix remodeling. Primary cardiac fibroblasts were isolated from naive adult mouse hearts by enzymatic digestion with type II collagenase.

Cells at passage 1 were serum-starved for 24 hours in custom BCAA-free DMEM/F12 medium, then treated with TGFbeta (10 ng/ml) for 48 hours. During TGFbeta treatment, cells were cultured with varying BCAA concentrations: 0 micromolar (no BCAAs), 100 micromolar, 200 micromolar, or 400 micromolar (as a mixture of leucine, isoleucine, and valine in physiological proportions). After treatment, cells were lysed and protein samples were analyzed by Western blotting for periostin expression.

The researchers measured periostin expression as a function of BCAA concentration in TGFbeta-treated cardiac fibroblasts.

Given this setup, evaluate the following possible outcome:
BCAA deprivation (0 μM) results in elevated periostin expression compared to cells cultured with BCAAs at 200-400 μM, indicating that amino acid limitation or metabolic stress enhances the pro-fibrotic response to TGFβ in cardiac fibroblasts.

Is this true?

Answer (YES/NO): NO